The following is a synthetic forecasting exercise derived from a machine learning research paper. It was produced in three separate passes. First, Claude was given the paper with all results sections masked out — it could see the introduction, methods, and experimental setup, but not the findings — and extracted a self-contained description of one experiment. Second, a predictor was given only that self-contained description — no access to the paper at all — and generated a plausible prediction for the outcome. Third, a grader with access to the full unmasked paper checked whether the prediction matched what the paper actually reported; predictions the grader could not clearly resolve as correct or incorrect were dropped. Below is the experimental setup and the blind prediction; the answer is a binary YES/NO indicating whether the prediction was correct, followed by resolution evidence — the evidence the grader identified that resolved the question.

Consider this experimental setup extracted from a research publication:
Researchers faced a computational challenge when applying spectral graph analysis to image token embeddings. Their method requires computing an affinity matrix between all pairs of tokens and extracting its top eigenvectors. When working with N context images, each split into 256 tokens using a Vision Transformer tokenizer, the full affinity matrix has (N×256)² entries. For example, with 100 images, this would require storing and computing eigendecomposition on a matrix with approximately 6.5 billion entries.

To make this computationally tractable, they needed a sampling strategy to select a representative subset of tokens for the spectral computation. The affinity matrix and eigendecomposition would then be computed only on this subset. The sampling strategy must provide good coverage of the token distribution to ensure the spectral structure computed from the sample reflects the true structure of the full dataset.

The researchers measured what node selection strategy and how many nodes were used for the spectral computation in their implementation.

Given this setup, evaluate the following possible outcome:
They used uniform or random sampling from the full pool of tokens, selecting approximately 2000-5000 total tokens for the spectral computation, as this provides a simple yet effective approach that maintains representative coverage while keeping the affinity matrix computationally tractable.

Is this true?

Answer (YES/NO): NO